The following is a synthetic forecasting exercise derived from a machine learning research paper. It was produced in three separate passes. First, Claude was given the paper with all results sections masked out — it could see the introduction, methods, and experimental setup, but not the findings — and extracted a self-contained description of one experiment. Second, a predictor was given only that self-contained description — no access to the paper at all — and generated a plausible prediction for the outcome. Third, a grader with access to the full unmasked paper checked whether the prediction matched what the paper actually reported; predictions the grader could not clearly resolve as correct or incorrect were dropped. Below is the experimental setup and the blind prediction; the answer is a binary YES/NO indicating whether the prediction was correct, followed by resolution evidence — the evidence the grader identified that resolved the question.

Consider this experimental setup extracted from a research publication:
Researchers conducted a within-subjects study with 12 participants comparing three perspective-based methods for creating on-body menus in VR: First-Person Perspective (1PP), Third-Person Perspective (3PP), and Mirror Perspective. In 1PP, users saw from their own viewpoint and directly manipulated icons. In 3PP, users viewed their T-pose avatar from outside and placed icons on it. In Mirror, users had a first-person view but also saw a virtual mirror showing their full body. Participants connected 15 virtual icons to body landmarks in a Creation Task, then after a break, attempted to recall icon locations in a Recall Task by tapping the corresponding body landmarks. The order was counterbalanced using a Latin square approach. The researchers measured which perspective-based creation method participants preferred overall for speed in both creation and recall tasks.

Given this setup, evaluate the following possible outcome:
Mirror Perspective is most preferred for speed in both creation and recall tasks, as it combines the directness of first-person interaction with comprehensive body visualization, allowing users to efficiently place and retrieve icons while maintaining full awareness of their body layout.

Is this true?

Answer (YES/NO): YES